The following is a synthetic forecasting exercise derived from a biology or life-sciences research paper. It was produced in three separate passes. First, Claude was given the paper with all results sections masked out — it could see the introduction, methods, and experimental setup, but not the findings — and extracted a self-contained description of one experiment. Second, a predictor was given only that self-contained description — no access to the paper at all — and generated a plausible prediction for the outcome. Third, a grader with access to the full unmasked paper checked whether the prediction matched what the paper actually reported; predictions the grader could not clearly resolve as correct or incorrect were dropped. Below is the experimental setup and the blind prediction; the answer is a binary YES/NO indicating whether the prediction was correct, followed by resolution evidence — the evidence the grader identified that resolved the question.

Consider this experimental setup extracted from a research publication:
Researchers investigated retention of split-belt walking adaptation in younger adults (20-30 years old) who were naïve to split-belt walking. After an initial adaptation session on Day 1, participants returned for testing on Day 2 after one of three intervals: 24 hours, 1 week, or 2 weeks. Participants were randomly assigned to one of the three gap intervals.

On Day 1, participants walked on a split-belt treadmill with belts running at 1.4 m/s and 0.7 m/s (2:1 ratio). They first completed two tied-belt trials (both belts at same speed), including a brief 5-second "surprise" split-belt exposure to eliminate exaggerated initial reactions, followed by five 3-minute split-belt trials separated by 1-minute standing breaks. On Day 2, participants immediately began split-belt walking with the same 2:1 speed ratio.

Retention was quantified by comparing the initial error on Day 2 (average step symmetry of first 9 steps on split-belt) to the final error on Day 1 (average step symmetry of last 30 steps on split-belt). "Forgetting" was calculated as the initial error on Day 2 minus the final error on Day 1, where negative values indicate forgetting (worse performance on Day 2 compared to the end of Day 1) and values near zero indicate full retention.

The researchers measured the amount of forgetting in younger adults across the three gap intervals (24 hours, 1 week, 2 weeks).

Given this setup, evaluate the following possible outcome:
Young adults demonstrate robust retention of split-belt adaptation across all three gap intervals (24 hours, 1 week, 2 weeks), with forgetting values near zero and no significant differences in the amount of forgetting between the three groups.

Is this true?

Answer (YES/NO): NO